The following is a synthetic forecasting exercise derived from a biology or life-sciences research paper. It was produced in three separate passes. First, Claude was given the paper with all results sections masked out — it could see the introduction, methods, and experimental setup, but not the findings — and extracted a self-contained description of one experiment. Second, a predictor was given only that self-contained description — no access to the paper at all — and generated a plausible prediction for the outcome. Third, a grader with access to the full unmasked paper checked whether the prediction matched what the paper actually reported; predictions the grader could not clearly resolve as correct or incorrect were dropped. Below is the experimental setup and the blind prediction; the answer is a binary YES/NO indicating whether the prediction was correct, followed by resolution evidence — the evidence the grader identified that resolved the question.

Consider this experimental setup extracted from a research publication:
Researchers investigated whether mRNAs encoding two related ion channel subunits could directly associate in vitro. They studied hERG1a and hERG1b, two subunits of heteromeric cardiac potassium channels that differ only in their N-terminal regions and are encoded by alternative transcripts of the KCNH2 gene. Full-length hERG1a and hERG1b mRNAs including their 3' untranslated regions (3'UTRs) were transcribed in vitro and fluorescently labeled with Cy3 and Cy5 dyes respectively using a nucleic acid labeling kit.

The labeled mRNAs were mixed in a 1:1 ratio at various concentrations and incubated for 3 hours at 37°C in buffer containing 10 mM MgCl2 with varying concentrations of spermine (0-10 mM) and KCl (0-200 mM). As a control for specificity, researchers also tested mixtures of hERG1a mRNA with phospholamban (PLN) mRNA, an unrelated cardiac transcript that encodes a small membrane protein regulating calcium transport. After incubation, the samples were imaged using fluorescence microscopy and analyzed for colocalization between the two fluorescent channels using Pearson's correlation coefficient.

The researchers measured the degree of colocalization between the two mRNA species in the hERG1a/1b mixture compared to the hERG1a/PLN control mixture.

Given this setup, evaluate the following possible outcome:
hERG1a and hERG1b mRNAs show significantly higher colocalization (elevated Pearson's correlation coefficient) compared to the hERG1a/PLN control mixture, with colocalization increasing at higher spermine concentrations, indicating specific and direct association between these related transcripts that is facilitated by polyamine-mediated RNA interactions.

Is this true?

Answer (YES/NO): NO